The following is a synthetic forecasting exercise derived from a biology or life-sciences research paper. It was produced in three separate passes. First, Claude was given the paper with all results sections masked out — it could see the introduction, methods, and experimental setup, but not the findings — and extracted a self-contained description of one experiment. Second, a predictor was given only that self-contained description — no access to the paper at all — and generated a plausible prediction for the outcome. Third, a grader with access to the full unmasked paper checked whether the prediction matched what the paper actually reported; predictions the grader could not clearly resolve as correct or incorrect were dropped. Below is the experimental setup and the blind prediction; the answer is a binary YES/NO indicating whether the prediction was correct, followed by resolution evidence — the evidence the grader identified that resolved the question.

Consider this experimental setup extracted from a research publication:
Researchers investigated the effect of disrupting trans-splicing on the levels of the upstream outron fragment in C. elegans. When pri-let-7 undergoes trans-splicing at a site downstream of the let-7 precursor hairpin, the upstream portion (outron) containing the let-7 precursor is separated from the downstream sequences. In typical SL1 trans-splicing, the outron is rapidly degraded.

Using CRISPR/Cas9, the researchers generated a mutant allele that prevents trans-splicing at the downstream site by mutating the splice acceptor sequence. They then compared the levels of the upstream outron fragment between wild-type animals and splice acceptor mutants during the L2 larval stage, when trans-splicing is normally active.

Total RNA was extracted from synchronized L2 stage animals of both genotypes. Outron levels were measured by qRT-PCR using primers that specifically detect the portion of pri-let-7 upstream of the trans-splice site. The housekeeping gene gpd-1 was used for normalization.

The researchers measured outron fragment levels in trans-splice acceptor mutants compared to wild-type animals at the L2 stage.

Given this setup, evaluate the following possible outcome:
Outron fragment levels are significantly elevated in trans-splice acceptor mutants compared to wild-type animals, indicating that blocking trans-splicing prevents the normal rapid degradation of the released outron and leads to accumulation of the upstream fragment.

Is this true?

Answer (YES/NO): NO